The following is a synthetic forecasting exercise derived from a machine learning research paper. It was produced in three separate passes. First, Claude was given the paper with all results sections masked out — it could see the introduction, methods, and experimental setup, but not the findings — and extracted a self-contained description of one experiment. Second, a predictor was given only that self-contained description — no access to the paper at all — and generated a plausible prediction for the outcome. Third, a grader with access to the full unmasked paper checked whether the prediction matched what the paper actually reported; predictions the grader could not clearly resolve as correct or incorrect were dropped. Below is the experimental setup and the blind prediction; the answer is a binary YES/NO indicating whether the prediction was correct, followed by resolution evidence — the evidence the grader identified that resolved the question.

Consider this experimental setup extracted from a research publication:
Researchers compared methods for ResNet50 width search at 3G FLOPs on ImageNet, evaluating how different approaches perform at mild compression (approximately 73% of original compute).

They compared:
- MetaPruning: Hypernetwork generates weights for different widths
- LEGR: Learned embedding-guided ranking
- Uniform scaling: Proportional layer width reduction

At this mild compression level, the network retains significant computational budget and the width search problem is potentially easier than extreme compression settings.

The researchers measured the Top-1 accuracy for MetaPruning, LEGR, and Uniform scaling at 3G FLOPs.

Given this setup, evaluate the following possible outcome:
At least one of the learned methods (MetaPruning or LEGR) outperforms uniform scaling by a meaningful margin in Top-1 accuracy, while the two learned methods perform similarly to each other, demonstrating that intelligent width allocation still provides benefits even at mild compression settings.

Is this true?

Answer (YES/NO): YES